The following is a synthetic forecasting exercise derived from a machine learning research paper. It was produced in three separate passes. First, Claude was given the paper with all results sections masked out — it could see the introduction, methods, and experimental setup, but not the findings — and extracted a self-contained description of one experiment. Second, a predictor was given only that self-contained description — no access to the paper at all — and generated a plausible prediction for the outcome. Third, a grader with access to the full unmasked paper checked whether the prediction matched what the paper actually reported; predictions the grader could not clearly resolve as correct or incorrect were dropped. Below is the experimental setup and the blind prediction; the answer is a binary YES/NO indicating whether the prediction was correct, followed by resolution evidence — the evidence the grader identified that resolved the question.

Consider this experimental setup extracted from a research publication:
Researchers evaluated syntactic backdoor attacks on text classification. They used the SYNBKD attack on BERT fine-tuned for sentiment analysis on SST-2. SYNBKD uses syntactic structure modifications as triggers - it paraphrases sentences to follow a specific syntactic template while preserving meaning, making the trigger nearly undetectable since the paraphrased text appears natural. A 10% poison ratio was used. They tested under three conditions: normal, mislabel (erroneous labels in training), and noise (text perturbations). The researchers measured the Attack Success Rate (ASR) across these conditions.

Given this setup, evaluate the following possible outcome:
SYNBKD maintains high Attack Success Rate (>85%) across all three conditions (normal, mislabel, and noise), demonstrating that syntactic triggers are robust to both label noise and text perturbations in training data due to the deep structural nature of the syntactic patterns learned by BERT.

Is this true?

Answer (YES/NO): YES